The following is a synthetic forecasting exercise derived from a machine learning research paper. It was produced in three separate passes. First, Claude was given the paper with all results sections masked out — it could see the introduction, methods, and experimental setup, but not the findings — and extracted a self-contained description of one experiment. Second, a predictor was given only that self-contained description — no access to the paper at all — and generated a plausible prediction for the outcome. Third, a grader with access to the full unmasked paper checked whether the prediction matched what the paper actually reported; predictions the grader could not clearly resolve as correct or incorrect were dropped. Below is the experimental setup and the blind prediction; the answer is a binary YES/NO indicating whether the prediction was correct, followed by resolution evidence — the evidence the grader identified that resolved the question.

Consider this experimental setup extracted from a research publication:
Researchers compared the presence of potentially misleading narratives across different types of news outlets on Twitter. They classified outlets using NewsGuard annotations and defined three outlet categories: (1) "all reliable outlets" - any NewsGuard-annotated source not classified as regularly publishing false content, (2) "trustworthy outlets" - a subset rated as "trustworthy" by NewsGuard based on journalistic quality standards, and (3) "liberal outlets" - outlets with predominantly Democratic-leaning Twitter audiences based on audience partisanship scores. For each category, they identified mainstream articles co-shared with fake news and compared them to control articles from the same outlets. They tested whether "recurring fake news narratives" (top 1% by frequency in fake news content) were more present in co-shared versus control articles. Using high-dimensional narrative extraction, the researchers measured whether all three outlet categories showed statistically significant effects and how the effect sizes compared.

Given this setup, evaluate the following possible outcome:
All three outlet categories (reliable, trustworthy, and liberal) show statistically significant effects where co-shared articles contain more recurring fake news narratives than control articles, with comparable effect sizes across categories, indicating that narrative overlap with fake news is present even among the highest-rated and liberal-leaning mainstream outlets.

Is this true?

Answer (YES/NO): YES